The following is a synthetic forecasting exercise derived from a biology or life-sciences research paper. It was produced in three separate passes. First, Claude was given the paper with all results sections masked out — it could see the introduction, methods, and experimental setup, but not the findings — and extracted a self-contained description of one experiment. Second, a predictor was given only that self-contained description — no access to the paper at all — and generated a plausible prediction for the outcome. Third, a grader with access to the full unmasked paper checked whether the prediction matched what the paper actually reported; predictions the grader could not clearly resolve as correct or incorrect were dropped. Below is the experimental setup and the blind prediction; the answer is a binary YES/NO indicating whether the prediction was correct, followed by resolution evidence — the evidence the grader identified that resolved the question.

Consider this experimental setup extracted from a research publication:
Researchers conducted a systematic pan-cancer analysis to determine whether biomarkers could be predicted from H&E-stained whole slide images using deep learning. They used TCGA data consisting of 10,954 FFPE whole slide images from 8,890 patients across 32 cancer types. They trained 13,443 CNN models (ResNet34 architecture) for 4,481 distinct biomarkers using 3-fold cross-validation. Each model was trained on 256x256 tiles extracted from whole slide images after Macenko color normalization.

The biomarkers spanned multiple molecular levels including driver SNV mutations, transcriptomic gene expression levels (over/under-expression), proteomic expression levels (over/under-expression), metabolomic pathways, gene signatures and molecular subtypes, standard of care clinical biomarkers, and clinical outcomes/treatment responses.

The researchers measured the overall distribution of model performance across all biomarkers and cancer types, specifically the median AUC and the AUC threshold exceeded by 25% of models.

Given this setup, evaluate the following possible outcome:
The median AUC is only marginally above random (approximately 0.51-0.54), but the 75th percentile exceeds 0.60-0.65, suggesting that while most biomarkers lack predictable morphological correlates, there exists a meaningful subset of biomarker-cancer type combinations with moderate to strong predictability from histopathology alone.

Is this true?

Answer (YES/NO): NO